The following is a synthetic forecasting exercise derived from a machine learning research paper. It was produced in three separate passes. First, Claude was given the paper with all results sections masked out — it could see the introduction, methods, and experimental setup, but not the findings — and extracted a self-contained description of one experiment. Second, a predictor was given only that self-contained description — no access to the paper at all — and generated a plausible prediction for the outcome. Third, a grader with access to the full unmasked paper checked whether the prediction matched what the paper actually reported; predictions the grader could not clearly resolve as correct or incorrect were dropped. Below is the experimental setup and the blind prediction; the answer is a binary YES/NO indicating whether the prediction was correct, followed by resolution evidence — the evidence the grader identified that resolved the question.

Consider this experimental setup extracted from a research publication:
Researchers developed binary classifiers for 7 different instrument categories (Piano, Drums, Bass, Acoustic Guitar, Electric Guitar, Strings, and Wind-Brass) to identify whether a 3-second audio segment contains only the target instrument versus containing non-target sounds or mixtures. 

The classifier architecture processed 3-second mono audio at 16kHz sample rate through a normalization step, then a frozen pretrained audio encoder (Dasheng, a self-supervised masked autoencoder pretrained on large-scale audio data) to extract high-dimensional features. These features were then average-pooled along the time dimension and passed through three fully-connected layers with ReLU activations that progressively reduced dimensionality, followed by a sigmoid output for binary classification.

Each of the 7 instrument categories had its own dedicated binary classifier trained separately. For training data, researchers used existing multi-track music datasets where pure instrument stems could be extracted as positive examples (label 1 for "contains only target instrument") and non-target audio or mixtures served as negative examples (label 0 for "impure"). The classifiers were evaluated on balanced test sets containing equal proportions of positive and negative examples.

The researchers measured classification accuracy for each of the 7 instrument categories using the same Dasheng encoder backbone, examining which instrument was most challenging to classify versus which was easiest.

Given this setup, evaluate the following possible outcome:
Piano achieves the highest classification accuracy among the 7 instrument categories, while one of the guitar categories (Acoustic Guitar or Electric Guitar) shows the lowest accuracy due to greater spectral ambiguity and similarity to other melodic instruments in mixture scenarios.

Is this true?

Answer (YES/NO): NO